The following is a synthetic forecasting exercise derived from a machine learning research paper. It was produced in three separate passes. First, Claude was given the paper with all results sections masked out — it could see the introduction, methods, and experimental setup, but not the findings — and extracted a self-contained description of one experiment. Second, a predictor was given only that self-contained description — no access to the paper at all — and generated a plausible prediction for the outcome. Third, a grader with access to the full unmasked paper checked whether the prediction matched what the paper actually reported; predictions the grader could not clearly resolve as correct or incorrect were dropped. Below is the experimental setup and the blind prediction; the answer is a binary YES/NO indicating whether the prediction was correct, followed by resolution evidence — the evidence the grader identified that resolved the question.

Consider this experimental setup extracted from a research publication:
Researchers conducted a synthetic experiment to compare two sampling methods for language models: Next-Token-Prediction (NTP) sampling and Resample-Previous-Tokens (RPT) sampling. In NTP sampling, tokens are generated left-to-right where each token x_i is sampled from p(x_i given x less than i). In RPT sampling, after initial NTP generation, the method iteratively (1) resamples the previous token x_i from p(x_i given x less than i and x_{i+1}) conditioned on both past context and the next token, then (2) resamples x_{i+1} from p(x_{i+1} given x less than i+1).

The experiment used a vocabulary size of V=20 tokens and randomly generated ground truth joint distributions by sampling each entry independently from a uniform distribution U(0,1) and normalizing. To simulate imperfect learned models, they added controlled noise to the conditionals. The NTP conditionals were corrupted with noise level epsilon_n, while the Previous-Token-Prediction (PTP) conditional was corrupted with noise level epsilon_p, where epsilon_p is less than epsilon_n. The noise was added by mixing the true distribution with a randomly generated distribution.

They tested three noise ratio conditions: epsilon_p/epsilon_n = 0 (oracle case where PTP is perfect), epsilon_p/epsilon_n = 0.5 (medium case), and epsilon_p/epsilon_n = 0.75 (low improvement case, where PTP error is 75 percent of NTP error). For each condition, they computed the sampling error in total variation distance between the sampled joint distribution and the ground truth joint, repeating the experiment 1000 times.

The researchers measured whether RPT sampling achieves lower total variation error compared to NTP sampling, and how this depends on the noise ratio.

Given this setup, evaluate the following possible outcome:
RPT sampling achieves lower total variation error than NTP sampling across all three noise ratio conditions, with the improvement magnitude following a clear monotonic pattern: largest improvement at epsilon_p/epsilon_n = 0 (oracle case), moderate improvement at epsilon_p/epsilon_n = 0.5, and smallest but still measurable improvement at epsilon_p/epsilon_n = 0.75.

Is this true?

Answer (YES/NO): YES